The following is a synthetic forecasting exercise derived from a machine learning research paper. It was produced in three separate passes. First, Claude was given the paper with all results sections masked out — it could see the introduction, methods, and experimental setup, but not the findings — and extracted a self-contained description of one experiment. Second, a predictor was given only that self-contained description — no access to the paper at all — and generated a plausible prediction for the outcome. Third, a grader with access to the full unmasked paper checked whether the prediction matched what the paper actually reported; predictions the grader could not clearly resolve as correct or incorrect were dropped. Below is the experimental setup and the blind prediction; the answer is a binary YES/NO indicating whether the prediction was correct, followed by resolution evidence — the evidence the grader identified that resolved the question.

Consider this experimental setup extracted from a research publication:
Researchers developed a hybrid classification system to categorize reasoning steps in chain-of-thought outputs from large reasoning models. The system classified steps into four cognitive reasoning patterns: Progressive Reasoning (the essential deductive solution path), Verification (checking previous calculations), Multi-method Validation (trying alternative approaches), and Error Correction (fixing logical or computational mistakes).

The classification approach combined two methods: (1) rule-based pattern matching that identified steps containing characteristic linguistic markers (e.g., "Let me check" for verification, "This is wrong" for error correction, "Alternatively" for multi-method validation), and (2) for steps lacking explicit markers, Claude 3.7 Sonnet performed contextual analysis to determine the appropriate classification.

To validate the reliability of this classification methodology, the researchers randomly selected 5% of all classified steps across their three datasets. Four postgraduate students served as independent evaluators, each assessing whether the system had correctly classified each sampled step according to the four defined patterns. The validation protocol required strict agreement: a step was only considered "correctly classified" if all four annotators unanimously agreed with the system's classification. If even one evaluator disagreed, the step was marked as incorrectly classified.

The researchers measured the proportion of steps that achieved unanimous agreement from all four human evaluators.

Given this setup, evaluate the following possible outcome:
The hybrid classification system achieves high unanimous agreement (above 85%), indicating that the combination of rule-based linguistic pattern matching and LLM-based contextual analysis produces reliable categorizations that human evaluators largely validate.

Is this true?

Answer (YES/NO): YES